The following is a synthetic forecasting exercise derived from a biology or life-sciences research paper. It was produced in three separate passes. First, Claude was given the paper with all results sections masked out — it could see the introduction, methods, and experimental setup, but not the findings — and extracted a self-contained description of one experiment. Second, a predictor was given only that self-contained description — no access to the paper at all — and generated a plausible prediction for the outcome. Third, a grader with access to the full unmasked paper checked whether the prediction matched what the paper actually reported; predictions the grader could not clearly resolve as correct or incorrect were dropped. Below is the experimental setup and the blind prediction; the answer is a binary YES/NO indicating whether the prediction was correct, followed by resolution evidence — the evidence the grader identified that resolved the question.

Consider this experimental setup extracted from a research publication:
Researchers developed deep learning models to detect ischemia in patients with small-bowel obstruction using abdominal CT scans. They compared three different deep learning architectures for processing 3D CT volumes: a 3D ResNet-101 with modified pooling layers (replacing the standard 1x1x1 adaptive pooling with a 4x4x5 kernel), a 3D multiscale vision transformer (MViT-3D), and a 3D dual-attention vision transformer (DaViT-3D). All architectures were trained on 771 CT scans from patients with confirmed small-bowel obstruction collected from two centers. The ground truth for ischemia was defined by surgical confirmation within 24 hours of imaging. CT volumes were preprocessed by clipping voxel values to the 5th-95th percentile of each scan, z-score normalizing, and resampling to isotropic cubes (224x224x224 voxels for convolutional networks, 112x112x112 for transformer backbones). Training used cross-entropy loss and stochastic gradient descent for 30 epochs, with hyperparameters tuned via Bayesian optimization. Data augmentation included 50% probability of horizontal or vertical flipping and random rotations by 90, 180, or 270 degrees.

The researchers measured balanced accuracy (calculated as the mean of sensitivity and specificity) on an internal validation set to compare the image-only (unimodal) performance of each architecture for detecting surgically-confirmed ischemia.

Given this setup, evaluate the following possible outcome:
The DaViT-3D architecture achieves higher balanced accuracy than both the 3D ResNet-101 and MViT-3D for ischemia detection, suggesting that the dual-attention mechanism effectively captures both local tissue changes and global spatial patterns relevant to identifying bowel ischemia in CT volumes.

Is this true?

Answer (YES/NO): NO